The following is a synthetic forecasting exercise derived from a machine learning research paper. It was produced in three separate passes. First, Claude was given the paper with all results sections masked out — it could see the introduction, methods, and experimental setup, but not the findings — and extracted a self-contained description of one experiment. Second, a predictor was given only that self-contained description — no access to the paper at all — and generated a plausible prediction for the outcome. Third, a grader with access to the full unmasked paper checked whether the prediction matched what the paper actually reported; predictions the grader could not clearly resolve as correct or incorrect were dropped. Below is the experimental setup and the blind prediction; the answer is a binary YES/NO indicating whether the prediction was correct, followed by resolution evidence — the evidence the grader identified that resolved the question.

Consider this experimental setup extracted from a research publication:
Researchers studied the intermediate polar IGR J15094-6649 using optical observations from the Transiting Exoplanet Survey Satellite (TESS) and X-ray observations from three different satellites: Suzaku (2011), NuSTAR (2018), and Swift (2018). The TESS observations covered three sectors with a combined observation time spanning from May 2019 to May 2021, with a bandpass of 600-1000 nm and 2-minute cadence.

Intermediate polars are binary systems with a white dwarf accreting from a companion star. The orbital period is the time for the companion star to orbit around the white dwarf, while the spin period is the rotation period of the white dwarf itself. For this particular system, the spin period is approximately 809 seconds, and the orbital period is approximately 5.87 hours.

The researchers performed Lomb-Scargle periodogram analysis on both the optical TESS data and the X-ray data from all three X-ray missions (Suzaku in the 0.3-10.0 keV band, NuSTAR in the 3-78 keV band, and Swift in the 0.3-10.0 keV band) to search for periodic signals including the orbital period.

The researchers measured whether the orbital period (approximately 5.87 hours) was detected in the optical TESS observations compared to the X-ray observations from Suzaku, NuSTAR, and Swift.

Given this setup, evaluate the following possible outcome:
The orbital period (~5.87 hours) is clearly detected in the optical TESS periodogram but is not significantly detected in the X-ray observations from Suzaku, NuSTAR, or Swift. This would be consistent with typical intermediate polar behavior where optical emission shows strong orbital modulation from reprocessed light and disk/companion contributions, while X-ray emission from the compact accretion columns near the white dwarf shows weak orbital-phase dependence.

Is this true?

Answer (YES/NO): YES